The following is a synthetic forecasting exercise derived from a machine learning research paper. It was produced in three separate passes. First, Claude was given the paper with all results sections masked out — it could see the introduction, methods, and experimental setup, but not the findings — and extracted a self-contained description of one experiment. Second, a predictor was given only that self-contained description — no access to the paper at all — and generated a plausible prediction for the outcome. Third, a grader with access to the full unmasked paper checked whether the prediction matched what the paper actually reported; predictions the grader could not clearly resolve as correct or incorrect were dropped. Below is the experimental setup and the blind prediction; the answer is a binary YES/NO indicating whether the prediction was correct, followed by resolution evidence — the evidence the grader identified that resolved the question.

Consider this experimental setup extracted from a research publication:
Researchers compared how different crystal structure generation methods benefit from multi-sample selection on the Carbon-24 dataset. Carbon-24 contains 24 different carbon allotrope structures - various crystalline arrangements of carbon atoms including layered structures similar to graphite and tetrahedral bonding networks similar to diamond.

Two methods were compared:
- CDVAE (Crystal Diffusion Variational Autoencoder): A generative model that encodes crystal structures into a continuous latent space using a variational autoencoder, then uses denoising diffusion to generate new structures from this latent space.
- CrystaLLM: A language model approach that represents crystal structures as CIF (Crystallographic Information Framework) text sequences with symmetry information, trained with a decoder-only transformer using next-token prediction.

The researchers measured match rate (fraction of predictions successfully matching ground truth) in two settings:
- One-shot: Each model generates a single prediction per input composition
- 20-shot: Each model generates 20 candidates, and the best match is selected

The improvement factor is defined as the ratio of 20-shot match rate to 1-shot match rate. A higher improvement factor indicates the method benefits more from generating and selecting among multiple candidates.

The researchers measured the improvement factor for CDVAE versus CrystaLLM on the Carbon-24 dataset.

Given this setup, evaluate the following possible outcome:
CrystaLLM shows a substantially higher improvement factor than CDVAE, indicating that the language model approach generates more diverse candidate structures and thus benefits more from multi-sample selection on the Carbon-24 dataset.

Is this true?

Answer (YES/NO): NO